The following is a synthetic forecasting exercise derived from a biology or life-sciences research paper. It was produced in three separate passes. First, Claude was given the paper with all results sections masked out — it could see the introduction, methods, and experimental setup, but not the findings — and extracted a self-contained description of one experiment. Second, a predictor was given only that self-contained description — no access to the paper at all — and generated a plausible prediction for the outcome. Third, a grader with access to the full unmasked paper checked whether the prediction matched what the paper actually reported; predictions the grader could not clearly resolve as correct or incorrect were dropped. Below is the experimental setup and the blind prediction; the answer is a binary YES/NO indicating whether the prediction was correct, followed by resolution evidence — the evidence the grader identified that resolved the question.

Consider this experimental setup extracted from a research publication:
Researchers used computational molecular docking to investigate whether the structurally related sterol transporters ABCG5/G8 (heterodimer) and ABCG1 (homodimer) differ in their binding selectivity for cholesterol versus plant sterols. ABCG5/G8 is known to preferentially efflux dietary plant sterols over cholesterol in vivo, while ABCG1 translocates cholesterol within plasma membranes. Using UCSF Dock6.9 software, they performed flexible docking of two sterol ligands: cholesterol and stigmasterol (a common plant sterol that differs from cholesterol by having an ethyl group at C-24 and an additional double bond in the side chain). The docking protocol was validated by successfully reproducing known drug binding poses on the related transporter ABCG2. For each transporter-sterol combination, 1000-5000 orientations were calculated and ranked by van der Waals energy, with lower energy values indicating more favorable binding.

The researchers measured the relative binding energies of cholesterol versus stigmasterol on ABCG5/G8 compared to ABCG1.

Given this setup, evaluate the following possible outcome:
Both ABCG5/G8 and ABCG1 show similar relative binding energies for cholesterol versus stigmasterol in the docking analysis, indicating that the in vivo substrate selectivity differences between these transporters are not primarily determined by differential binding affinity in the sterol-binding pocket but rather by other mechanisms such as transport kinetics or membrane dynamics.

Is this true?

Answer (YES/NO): NO